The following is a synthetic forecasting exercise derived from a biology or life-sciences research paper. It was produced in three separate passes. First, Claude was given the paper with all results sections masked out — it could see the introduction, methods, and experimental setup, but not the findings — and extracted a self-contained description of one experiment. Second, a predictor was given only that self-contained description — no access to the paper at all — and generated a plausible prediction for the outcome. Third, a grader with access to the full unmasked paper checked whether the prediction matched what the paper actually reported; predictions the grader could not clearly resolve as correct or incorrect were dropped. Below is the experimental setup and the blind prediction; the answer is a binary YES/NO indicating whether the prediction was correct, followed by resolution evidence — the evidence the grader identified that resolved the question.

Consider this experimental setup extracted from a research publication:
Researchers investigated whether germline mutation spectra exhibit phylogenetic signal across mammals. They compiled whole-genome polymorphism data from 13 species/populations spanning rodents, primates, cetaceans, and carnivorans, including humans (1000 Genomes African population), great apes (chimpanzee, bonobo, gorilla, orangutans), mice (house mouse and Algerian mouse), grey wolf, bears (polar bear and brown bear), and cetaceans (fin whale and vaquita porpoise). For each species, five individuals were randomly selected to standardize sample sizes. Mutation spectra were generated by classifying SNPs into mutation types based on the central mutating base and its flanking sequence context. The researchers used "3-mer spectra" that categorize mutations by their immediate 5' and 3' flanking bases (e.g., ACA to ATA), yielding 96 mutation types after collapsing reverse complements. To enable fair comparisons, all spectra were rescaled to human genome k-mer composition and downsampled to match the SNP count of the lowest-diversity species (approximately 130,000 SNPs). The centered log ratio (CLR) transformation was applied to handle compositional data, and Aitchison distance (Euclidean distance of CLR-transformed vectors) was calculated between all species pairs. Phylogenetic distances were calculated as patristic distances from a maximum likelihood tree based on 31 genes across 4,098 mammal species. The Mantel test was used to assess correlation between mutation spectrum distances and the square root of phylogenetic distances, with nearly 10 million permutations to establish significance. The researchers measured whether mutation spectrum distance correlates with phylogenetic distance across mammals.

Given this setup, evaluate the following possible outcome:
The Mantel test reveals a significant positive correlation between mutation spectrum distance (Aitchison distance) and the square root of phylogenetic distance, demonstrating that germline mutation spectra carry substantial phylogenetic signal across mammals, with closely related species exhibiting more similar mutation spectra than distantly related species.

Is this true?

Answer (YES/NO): YES